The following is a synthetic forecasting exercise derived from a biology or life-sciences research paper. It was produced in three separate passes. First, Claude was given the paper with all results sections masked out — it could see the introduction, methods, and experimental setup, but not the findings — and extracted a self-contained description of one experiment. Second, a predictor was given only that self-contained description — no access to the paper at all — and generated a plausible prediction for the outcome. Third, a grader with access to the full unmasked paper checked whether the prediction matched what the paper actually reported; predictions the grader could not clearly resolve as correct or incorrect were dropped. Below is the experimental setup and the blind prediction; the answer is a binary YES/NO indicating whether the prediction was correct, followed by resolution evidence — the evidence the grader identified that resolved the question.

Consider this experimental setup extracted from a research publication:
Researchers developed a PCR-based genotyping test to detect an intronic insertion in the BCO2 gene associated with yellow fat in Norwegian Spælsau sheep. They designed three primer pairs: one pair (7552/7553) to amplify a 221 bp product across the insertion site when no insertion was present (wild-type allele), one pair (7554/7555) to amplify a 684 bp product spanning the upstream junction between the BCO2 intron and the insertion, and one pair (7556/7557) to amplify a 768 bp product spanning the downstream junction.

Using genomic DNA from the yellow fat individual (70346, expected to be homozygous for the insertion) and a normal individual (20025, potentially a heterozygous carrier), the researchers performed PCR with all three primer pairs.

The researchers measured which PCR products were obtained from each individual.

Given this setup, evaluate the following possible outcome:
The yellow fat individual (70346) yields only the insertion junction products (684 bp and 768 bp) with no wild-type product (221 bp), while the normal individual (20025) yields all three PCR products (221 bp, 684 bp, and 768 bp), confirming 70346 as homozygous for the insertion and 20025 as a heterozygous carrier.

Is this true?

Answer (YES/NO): YES